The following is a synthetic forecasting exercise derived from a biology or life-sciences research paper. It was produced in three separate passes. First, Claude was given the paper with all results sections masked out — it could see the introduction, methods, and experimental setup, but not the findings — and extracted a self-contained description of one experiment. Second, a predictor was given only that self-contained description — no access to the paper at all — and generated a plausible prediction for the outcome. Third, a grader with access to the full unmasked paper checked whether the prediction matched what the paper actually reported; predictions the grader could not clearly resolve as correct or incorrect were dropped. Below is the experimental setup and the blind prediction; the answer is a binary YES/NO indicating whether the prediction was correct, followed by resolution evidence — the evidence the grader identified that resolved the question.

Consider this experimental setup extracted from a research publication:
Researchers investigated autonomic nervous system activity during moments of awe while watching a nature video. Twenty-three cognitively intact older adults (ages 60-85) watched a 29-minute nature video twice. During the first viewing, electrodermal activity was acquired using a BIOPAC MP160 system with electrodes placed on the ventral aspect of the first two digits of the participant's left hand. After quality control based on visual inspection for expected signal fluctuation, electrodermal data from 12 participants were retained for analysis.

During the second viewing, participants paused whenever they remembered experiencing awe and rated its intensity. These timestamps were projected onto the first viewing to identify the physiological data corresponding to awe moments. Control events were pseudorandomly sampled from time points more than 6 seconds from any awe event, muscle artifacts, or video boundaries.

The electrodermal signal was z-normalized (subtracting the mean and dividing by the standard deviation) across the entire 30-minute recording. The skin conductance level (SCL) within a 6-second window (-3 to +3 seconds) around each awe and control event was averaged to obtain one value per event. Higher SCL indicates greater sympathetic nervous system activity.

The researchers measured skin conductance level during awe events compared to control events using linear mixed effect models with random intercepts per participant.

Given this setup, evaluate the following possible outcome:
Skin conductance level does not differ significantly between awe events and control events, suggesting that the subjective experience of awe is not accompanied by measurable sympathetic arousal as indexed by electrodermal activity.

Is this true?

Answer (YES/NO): NO